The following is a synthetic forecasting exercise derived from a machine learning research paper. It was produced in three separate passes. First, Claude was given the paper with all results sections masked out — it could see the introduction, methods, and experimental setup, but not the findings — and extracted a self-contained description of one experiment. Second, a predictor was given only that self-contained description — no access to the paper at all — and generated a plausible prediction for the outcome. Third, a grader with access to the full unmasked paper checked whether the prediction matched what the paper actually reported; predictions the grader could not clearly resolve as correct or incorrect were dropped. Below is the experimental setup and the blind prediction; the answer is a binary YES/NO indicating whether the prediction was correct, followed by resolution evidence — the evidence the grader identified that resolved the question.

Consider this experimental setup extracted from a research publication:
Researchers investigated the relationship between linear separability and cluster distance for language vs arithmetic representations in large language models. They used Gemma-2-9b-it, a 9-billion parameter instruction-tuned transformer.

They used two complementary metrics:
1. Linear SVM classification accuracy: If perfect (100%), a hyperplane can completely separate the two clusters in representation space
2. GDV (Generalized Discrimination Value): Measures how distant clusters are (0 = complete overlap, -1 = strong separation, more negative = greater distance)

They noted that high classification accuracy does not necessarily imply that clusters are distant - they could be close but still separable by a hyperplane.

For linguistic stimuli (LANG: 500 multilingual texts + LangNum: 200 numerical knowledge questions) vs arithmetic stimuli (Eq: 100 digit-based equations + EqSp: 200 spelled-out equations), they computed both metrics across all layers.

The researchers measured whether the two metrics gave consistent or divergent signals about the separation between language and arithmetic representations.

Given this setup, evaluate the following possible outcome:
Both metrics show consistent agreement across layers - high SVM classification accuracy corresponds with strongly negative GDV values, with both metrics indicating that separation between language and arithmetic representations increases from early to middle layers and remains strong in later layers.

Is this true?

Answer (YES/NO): NO